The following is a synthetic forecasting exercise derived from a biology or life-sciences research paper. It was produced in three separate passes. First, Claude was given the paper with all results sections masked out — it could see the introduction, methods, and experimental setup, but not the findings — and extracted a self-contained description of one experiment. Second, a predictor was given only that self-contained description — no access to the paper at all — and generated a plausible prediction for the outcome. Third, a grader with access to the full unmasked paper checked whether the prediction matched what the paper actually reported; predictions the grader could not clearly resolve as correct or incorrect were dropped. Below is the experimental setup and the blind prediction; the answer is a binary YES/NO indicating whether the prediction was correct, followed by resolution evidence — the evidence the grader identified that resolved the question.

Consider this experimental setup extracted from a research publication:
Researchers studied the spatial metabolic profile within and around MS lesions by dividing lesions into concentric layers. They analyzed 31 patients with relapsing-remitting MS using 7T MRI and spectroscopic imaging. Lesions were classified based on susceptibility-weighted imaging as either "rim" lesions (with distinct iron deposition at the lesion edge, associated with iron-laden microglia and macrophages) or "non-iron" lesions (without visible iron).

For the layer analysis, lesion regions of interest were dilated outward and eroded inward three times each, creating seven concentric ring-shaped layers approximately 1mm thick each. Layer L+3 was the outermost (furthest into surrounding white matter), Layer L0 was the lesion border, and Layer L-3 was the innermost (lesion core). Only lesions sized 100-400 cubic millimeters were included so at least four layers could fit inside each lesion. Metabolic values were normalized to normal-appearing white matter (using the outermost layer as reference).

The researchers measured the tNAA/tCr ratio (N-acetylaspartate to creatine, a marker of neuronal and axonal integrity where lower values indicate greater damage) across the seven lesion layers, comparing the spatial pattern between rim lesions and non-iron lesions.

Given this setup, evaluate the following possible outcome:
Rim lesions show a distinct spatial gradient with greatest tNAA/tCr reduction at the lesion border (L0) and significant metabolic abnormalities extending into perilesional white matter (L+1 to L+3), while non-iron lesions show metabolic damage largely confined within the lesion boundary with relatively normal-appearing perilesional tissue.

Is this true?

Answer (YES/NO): NO